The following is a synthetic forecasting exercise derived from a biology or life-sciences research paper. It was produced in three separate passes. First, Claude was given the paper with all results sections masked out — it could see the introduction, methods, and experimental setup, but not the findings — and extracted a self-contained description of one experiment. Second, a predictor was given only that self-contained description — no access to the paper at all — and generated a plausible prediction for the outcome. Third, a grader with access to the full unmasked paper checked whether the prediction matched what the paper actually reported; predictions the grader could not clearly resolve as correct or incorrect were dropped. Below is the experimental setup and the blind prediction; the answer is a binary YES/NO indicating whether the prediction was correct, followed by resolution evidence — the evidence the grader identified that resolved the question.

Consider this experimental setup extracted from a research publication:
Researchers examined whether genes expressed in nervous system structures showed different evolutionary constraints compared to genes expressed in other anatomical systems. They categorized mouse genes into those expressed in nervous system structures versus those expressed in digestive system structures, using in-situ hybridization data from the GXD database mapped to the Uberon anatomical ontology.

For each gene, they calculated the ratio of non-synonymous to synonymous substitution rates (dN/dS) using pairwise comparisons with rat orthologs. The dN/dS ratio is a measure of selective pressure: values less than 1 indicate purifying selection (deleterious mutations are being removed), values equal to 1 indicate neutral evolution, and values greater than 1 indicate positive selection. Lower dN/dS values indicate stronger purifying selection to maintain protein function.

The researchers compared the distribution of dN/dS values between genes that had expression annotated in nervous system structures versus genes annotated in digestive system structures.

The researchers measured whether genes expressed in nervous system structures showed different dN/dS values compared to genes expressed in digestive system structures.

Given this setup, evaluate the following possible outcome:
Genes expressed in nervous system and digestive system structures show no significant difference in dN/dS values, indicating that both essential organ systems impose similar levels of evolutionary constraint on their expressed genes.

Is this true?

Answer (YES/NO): NO